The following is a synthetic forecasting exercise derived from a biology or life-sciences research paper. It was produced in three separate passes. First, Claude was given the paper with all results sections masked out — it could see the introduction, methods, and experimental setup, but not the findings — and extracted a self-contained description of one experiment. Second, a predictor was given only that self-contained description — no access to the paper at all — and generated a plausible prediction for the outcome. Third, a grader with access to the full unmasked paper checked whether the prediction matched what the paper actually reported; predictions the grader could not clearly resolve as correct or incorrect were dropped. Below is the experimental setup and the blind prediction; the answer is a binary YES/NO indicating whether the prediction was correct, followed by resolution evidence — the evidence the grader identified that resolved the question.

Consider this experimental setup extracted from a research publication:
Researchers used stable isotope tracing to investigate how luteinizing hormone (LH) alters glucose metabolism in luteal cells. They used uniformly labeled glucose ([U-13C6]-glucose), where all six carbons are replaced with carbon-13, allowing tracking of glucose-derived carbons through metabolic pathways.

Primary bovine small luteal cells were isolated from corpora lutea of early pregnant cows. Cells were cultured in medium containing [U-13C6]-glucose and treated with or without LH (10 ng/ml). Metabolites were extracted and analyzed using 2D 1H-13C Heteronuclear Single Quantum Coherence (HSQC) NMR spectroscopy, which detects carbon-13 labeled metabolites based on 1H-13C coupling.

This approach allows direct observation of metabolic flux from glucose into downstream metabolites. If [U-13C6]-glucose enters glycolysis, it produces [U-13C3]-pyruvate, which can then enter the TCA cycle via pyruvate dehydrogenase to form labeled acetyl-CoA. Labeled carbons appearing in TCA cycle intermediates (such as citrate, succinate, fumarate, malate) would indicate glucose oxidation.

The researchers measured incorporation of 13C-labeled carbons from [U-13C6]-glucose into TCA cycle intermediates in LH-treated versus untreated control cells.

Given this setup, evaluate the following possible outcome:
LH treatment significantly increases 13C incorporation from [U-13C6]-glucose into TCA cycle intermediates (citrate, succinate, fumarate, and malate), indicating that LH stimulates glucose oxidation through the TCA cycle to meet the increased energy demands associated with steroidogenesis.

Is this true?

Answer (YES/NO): NO